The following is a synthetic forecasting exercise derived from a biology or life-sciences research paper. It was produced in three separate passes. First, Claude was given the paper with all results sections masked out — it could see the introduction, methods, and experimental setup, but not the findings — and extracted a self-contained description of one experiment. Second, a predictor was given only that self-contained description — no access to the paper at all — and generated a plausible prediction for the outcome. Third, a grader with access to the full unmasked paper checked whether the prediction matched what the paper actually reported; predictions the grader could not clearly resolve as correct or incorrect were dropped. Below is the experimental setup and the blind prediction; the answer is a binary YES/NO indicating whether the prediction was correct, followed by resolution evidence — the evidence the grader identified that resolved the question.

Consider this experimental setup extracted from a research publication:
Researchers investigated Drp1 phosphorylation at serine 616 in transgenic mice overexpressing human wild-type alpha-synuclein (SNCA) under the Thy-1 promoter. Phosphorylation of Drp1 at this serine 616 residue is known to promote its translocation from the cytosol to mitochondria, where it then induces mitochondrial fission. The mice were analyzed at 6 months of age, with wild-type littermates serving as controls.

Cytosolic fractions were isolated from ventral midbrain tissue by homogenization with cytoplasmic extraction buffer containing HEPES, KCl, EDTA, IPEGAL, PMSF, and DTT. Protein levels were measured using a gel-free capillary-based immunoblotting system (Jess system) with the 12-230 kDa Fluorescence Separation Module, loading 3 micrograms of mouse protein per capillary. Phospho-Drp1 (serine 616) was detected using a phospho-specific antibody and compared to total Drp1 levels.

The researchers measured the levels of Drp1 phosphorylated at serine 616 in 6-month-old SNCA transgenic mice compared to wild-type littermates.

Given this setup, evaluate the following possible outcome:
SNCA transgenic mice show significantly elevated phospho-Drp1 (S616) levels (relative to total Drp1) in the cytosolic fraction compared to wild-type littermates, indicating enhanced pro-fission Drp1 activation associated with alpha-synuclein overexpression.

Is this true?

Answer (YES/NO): NO